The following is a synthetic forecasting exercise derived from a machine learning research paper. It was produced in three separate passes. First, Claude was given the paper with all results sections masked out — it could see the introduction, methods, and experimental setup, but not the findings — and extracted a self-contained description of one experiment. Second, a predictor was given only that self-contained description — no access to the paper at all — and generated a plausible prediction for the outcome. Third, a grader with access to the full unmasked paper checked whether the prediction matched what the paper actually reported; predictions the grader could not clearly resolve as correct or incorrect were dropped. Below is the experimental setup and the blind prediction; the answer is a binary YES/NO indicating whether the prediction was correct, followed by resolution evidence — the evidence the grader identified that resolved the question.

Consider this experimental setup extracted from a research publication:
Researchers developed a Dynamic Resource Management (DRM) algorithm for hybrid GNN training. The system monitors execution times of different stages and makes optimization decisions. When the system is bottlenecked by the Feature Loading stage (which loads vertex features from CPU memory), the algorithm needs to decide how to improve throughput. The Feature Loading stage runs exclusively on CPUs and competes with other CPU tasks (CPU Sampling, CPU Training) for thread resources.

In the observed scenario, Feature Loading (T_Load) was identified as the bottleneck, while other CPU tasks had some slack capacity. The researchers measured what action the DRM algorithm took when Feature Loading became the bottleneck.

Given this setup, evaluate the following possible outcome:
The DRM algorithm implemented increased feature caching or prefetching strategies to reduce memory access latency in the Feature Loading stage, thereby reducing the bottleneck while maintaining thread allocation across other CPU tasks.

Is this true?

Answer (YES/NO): NO